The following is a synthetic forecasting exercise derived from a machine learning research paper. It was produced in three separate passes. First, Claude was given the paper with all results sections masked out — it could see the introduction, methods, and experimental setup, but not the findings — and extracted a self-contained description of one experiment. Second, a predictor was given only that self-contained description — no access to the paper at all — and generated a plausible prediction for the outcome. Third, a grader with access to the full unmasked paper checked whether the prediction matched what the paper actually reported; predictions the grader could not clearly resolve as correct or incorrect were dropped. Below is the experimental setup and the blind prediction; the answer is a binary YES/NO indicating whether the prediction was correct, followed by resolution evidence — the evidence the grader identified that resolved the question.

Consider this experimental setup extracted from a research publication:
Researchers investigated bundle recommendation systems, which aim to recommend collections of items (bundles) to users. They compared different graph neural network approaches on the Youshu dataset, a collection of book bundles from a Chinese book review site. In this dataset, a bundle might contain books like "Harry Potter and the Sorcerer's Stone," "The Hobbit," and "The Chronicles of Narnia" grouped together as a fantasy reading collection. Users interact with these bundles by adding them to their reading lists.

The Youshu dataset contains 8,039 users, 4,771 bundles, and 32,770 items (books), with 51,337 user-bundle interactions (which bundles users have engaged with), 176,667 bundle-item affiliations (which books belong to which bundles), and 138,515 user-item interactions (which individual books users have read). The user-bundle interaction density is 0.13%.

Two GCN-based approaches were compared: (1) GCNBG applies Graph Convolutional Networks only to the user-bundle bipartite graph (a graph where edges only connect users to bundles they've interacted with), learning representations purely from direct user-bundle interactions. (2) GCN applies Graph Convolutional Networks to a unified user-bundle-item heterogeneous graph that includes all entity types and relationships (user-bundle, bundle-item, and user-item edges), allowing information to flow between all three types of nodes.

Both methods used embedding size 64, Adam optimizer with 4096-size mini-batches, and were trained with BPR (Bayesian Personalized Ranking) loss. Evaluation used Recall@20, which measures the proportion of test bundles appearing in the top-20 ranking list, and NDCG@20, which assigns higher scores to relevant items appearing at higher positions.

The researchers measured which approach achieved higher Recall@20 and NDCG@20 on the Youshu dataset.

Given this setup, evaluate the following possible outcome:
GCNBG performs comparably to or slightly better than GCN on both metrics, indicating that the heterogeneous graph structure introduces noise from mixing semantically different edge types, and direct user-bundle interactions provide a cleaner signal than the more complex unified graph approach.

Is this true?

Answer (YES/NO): NO